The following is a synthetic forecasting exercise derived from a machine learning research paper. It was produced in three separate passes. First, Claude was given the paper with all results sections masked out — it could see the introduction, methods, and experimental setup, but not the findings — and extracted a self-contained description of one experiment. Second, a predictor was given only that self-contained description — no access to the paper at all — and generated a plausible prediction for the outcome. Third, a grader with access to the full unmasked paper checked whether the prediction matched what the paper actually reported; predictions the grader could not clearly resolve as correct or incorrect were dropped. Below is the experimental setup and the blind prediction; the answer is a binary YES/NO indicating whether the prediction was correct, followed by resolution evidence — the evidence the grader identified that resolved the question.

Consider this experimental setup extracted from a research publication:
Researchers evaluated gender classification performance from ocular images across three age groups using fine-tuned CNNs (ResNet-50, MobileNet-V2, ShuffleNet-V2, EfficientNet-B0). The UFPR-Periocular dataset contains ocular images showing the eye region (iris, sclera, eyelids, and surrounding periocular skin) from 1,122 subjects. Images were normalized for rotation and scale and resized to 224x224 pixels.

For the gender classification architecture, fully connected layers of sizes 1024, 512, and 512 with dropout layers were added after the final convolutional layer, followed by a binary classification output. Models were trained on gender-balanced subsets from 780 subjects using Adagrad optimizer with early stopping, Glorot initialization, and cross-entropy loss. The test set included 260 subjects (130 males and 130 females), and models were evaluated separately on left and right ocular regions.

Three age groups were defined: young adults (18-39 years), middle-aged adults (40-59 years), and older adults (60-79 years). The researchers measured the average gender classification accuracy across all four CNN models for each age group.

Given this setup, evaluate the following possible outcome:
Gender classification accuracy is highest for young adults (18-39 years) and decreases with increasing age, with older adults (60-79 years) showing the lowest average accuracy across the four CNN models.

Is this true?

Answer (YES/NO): NO